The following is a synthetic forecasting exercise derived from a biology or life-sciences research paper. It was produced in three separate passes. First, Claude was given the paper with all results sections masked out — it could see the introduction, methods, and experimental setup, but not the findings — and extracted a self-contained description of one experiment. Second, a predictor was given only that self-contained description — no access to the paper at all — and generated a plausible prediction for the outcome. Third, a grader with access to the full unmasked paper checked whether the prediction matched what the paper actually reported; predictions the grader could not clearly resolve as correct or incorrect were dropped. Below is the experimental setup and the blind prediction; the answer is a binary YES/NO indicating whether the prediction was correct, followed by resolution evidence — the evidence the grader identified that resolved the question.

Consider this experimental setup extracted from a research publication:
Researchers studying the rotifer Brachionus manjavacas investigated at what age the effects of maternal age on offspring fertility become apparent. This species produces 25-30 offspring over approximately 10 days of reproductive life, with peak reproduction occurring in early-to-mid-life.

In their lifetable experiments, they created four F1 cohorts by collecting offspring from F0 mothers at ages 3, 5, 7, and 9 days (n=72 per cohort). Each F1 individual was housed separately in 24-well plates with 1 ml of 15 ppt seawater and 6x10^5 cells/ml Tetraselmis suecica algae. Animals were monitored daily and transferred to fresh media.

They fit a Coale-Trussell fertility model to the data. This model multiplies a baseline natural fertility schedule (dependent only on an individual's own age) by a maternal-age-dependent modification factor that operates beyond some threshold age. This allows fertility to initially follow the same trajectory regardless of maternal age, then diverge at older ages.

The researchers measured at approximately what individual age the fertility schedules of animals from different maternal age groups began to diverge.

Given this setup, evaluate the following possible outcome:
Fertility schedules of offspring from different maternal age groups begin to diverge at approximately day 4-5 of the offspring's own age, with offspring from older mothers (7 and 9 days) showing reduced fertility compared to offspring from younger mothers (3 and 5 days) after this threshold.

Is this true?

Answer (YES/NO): YES